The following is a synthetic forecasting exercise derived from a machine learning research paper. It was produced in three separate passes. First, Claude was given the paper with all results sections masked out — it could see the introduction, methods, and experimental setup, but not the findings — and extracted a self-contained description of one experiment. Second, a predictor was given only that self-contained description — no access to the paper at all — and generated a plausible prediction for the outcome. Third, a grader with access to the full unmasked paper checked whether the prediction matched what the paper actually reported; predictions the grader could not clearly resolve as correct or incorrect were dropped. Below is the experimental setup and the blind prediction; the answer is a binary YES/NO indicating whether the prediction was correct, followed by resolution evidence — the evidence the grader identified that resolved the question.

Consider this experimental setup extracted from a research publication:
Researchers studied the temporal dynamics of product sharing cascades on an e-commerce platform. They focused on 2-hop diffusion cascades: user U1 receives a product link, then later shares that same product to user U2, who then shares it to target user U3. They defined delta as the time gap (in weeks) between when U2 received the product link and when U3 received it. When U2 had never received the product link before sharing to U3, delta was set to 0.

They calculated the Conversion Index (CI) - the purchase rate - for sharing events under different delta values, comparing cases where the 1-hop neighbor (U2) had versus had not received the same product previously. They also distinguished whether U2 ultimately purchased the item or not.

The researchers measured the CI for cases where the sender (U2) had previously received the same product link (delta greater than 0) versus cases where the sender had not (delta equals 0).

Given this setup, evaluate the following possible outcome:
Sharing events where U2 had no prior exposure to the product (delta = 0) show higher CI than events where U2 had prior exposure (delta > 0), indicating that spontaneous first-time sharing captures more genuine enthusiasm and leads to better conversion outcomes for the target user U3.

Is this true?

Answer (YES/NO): NO